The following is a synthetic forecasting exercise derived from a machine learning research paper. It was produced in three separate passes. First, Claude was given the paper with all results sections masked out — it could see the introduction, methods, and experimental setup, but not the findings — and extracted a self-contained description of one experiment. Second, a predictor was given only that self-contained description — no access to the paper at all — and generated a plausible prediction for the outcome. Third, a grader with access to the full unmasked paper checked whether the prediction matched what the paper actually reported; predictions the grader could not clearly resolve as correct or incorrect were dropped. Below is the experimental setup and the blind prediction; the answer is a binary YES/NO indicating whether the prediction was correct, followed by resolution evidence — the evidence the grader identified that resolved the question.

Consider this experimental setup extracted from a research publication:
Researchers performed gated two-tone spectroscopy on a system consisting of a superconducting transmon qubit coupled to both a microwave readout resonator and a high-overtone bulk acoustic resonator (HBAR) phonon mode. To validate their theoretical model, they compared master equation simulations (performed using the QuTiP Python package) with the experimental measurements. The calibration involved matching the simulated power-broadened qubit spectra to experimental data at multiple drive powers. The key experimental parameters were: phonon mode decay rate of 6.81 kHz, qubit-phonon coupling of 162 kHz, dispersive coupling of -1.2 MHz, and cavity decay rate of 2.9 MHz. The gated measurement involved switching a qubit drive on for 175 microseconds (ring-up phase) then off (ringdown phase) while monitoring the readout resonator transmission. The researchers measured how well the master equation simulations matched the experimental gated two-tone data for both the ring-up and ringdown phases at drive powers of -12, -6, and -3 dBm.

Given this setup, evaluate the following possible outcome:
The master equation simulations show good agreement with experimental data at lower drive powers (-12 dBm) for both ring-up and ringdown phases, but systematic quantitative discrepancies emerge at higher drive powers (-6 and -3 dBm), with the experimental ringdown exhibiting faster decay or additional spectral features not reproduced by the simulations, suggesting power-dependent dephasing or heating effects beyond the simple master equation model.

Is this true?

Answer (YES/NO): NO